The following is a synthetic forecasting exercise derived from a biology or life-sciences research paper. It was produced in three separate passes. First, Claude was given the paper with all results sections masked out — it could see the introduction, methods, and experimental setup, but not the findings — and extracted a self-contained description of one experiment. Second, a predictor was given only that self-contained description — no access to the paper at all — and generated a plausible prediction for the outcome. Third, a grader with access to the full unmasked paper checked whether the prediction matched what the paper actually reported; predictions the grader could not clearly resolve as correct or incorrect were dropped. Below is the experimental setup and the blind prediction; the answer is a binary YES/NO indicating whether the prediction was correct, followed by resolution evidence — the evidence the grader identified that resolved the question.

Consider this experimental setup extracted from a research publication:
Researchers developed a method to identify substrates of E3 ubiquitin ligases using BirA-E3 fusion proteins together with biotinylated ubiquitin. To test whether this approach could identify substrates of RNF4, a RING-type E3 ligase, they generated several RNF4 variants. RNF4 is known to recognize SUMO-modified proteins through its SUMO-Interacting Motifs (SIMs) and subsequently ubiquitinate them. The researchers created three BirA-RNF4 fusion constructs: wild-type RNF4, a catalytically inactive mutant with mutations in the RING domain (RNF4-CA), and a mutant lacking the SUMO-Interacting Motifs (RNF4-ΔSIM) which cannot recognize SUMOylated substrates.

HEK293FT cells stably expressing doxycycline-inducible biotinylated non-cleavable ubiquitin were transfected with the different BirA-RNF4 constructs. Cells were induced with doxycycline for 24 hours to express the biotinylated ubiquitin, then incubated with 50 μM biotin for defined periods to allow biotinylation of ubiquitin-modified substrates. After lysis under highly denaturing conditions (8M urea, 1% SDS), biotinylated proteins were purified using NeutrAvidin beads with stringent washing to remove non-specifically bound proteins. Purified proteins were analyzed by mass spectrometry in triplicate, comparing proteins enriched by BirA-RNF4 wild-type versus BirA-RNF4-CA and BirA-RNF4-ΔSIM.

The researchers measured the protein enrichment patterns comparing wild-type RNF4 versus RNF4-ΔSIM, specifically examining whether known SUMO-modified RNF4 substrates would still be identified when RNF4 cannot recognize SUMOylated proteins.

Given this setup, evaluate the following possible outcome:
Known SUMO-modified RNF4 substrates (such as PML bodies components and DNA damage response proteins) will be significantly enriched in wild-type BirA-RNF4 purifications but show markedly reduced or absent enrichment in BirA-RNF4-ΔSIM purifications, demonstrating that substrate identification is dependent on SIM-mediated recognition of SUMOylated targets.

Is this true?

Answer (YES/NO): YES